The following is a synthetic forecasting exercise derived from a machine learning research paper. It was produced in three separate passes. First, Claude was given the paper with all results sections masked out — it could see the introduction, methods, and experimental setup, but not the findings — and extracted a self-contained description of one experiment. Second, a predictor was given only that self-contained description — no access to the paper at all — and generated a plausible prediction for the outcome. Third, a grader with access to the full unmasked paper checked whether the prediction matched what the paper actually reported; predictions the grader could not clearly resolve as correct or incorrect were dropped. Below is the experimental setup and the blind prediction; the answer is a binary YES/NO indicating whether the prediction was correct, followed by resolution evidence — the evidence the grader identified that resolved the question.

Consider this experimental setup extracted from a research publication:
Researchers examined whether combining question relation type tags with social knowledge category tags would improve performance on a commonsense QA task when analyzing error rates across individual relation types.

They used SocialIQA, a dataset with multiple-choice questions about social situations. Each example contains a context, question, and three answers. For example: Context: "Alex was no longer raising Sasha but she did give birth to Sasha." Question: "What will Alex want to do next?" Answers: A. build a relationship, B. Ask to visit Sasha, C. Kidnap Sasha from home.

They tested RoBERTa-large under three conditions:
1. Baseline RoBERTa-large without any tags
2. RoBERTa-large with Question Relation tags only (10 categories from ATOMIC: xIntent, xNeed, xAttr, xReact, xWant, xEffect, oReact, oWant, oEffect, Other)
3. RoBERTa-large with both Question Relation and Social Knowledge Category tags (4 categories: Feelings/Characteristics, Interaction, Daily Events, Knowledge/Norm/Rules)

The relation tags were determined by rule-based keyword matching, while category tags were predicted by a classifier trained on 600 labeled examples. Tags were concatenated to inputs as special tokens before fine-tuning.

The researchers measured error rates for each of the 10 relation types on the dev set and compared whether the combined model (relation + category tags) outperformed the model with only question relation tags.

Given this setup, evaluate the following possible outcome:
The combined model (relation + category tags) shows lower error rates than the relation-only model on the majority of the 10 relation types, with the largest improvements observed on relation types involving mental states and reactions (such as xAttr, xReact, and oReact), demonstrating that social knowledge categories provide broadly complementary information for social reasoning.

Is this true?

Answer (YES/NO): NO